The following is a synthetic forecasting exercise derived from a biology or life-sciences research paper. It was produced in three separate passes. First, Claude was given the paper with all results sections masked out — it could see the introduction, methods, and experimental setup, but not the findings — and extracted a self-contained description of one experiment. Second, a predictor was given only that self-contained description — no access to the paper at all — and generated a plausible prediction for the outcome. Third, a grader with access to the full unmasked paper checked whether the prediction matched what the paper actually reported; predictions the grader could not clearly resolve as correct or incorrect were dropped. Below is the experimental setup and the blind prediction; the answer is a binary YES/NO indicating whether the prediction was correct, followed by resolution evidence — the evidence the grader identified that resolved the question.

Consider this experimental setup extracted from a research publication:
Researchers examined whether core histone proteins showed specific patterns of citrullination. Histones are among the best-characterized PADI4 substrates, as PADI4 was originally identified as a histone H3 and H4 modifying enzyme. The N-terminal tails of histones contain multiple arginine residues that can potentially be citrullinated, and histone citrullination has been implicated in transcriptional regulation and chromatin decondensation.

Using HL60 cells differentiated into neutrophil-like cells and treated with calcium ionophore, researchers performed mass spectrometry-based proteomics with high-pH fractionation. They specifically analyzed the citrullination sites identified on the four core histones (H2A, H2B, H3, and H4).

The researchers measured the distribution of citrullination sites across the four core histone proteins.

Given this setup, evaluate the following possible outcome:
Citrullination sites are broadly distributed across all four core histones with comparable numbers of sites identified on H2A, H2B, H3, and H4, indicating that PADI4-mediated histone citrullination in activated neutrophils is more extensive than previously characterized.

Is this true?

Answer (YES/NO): NO